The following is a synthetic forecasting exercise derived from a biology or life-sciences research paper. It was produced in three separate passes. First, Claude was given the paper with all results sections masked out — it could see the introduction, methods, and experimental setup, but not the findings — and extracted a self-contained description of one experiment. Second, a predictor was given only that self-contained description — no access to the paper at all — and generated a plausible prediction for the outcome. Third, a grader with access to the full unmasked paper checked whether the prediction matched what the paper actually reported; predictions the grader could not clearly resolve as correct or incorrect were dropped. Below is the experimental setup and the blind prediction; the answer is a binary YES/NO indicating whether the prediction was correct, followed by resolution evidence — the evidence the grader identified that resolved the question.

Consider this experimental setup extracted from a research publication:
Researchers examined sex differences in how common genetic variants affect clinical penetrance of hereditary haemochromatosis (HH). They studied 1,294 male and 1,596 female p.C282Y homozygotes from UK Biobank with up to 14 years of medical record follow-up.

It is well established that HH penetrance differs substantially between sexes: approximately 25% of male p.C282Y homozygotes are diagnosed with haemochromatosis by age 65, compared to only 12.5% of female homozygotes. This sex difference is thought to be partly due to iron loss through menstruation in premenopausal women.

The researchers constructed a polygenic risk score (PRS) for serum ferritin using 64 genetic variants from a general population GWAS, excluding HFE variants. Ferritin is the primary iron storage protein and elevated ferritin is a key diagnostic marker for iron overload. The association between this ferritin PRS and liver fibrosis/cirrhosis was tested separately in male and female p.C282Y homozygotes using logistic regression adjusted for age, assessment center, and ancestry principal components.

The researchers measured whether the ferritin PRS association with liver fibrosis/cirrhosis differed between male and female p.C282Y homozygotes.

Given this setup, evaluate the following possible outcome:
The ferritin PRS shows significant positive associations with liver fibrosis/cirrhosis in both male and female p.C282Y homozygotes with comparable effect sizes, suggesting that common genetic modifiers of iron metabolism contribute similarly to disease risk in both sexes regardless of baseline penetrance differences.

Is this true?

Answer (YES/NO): NO